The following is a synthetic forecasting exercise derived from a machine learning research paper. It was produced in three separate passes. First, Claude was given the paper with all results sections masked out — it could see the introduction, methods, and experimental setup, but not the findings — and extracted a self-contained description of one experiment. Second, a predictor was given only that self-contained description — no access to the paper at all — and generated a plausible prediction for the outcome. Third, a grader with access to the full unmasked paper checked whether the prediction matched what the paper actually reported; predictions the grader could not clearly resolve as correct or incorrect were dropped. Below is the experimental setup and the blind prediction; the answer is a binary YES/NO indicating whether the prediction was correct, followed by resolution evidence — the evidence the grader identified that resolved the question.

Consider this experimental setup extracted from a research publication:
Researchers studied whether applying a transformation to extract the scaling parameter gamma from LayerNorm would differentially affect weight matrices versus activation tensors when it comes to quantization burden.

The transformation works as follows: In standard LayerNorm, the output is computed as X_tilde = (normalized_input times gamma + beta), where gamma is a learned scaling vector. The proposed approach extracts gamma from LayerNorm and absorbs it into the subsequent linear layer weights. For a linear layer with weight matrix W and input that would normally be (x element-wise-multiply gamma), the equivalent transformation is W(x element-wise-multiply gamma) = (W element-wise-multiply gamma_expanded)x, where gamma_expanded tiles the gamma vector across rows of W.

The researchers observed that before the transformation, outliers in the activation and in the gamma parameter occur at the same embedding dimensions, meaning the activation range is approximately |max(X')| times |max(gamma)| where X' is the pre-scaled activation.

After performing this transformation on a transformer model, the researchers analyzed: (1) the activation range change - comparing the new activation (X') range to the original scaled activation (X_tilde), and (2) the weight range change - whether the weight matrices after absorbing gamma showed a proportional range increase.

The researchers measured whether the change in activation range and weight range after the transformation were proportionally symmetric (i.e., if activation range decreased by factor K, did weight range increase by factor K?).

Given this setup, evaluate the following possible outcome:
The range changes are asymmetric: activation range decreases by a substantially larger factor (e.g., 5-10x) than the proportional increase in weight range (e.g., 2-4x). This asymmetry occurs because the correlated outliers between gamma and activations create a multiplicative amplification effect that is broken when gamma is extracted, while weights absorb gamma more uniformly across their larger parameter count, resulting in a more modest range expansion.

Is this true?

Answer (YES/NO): NO